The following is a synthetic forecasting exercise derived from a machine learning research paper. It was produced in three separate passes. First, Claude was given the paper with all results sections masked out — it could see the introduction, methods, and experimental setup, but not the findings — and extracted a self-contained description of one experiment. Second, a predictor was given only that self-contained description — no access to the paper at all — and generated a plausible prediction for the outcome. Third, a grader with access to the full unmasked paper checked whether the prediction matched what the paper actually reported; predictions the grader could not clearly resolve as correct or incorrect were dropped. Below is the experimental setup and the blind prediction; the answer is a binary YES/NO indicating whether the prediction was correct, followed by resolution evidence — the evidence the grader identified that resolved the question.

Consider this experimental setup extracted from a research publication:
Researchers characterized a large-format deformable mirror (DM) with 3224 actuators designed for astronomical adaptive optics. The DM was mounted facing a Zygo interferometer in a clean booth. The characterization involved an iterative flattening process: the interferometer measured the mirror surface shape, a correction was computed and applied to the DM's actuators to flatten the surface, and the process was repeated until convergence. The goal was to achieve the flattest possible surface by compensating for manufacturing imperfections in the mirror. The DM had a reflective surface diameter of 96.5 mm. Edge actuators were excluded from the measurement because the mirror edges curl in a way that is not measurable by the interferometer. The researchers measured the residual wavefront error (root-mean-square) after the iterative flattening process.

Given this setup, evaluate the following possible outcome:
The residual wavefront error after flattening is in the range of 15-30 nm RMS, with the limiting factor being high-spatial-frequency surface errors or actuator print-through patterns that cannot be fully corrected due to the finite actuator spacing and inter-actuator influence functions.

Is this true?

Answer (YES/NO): NO